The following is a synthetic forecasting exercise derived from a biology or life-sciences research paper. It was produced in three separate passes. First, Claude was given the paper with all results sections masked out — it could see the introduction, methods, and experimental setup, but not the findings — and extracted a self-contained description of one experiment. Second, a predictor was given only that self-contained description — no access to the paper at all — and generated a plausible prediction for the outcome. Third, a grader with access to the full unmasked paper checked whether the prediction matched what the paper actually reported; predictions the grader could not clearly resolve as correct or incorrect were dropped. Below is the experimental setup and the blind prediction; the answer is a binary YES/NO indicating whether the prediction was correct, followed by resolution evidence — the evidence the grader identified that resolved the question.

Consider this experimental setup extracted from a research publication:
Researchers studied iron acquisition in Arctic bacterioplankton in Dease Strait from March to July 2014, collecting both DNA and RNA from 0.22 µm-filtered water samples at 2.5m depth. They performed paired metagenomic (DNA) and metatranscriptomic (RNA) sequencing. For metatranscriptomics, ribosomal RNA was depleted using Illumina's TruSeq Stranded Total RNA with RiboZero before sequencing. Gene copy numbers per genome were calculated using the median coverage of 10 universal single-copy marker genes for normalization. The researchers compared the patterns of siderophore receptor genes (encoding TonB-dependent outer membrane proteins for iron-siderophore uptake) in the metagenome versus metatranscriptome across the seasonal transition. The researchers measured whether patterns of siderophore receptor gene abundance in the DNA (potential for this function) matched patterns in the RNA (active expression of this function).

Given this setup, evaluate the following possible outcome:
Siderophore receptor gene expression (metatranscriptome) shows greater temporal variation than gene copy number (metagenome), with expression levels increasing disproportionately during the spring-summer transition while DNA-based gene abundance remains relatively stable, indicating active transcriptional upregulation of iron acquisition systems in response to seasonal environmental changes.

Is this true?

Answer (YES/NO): NO